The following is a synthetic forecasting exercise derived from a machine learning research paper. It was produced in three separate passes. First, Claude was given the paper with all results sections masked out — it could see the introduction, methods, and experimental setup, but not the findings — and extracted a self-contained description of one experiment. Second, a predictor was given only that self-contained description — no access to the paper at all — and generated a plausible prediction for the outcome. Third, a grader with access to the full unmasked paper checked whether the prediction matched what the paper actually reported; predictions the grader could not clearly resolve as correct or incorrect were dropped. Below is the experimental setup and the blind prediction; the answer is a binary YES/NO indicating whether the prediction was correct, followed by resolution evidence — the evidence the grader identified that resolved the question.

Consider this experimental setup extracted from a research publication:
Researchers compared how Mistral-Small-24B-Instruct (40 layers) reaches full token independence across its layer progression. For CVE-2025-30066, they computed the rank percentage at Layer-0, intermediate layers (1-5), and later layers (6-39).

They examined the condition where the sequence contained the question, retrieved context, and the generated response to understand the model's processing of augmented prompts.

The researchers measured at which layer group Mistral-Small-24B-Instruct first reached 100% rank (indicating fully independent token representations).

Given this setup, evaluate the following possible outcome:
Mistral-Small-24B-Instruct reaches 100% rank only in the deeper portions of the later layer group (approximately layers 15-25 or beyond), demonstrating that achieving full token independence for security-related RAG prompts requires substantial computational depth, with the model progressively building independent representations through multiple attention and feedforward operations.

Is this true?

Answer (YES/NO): NO